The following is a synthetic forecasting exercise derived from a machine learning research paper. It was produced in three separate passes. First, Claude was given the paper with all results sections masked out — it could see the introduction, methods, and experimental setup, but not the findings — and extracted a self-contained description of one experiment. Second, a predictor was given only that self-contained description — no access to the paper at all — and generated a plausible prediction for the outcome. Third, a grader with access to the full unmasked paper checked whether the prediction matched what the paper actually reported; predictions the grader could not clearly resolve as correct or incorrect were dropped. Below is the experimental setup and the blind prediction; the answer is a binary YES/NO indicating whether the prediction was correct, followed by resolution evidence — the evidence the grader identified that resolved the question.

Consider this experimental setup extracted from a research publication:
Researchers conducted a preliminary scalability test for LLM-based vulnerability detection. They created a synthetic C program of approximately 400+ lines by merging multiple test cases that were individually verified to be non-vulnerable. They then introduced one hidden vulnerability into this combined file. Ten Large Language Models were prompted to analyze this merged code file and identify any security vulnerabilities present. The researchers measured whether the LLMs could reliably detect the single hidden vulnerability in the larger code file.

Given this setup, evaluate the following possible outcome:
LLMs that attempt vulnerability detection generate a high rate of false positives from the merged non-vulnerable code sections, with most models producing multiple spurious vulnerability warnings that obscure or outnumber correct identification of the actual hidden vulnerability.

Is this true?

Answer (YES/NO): NO